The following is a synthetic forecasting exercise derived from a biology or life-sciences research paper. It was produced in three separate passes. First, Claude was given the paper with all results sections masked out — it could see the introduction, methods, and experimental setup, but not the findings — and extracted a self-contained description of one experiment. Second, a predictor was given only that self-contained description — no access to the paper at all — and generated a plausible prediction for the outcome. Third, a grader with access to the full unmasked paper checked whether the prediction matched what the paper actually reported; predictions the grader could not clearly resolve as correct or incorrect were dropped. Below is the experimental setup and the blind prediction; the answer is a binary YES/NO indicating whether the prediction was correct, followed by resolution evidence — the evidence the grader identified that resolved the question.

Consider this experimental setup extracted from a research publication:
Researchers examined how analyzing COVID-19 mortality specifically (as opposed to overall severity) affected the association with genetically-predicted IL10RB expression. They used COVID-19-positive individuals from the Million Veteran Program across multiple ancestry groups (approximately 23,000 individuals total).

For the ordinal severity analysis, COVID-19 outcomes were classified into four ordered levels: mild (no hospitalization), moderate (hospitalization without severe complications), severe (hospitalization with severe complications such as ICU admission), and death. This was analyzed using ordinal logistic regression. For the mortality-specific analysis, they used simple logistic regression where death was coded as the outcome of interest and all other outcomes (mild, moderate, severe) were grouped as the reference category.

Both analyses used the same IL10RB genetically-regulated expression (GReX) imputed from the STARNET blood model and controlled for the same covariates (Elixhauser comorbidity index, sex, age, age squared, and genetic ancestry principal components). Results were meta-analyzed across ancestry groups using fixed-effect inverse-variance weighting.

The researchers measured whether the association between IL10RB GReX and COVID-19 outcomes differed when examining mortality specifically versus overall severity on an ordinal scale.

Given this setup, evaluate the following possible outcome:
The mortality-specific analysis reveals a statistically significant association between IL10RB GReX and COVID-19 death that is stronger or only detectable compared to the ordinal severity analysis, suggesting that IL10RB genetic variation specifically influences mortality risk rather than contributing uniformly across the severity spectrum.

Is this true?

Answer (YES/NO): NO